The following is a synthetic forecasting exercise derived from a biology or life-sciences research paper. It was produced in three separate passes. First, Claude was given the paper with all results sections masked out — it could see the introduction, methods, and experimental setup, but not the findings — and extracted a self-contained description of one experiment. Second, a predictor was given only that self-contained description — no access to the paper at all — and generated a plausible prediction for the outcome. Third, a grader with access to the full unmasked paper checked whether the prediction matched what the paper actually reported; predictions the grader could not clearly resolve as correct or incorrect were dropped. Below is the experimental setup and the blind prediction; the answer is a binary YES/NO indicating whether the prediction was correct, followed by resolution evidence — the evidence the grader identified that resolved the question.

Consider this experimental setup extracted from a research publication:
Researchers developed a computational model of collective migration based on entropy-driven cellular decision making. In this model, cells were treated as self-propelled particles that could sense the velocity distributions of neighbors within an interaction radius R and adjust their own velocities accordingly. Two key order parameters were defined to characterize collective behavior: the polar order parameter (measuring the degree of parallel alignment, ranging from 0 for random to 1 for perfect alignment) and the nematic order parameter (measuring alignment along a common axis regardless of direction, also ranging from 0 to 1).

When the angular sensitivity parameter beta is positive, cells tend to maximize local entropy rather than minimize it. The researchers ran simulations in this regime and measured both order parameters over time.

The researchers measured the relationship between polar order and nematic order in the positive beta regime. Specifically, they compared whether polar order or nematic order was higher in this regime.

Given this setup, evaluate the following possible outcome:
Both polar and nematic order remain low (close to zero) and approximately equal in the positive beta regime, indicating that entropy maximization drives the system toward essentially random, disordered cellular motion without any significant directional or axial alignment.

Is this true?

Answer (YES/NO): NO